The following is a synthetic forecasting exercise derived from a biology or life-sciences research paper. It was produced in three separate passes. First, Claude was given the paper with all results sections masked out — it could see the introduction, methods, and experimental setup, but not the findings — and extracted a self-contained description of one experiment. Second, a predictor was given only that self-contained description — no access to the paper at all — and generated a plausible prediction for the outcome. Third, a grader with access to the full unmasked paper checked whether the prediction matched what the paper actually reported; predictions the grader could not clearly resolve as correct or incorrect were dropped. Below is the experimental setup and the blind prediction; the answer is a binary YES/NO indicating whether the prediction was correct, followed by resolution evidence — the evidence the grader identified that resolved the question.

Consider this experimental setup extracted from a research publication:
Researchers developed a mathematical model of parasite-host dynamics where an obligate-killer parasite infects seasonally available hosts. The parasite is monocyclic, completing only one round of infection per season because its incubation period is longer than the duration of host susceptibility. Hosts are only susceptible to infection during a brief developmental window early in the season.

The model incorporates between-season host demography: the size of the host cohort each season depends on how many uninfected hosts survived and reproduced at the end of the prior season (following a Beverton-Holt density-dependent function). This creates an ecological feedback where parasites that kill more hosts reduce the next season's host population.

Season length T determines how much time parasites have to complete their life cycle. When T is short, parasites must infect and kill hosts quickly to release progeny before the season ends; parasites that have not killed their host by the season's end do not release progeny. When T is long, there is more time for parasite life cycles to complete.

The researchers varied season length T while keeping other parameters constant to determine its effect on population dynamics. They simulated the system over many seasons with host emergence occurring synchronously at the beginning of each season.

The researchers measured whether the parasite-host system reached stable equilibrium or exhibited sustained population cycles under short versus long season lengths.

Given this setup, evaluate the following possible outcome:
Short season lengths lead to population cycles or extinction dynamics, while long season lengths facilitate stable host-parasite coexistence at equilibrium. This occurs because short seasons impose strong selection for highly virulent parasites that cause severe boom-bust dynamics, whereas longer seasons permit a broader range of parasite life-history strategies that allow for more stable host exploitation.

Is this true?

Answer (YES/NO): YES